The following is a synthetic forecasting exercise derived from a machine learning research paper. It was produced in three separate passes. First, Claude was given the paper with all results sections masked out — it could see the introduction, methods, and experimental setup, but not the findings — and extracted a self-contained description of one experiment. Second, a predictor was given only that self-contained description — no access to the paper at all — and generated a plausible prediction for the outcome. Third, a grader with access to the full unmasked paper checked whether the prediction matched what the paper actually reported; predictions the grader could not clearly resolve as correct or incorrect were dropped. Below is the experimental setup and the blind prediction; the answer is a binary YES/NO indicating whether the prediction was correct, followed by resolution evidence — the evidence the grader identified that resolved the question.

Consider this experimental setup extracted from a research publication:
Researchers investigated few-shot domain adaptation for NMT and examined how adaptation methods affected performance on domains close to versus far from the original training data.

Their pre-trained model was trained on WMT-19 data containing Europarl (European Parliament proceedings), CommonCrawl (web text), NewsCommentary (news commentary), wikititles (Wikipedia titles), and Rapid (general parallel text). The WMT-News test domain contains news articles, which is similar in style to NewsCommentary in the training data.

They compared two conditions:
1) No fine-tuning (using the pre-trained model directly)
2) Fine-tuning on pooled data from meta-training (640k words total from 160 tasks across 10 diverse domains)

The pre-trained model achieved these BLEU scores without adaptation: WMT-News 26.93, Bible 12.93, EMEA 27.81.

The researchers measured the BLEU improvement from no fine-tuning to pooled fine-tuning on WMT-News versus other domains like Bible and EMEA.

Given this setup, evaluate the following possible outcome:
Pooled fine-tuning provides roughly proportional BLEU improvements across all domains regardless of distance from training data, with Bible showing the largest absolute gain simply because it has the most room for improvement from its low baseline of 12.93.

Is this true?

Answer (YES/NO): NO